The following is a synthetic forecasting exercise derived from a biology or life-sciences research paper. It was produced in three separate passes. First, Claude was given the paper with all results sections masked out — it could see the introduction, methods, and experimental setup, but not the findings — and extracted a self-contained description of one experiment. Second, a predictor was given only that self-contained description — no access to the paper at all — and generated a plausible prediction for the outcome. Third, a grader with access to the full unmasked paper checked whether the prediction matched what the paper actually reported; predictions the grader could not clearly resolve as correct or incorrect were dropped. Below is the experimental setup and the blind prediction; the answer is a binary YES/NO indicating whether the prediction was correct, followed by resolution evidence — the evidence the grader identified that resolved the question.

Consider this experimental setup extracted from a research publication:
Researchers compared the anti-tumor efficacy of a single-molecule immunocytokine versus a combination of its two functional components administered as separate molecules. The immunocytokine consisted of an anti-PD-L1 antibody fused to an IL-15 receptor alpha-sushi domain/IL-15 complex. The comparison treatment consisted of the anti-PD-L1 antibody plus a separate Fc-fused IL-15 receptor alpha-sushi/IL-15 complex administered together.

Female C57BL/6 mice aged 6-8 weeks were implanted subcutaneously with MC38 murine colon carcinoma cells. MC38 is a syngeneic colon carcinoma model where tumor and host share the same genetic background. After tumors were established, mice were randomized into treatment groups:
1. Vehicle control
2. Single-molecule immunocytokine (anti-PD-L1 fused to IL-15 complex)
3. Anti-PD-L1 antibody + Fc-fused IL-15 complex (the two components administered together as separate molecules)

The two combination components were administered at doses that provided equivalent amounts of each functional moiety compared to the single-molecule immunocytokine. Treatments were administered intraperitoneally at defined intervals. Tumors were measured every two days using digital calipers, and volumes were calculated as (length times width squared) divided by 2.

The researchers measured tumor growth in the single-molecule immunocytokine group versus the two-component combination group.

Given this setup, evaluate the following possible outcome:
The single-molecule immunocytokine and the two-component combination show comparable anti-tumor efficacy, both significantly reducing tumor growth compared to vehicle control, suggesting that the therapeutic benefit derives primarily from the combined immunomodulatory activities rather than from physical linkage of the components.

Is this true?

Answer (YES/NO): YES